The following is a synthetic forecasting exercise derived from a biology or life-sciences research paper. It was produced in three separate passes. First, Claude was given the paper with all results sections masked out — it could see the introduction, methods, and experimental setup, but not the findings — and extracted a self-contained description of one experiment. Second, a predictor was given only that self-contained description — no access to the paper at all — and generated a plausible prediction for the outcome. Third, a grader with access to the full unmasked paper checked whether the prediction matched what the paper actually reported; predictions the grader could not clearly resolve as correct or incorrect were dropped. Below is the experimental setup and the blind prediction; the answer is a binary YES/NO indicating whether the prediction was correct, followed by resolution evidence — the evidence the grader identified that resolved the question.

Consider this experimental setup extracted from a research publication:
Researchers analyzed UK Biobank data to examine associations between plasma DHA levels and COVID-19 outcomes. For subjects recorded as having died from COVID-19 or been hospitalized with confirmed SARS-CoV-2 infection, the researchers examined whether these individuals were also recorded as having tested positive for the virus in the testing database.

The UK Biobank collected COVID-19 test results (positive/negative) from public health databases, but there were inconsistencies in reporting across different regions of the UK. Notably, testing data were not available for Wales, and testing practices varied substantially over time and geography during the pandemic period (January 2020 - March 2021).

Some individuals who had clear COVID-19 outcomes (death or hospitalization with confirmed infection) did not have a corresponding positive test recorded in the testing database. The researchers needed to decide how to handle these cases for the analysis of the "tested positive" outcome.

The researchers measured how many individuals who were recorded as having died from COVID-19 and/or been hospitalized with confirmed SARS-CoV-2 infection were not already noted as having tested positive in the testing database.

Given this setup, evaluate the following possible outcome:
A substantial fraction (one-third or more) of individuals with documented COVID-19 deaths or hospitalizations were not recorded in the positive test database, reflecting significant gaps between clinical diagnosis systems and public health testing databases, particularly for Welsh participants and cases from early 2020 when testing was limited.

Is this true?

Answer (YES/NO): NO